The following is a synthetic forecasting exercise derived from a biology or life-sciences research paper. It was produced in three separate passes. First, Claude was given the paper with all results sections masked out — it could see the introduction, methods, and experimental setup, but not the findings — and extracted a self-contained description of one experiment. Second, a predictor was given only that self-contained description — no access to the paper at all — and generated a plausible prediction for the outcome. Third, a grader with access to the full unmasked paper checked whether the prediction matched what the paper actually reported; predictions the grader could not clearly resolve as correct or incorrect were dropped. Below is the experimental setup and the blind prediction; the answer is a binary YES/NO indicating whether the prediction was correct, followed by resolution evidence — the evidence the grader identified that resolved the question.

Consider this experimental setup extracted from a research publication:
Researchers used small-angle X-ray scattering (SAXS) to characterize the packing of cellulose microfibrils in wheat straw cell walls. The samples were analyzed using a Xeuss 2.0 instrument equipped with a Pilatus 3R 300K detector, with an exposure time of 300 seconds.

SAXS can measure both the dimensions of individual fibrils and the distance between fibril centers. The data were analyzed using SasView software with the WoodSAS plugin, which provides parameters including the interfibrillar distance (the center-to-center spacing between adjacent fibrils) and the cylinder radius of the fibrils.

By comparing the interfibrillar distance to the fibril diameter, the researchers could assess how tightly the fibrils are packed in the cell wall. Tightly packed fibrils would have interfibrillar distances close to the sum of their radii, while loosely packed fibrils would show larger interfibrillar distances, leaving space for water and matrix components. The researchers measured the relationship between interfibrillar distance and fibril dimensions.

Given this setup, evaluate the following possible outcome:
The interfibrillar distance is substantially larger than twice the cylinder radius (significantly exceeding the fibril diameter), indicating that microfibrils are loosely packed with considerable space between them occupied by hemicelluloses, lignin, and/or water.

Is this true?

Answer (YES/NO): YES